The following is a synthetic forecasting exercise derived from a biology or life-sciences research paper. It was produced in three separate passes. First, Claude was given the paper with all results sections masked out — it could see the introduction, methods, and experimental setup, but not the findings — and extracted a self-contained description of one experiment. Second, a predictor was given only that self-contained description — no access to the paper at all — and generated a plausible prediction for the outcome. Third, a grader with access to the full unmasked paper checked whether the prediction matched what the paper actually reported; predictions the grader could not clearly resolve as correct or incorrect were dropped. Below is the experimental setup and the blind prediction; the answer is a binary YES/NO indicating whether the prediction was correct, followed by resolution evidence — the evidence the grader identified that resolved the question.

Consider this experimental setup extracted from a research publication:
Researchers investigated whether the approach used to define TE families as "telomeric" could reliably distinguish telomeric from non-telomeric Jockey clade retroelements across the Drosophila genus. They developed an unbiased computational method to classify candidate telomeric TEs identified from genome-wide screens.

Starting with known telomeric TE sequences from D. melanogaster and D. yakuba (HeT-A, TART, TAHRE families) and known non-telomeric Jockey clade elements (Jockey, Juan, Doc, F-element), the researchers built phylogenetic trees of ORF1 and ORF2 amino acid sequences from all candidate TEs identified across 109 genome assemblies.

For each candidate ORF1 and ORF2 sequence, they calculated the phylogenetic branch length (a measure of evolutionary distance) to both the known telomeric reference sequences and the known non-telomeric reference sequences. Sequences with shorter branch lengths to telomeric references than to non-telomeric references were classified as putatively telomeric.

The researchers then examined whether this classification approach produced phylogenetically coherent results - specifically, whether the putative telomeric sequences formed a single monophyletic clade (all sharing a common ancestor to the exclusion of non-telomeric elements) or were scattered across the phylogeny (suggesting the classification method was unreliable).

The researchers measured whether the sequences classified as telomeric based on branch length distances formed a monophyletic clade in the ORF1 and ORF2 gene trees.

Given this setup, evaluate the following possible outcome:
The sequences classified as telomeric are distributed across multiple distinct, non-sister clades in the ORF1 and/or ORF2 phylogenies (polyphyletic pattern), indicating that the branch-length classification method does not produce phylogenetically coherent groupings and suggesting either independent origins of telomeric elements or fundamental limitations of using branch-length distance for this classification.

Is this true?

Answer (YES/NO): NO